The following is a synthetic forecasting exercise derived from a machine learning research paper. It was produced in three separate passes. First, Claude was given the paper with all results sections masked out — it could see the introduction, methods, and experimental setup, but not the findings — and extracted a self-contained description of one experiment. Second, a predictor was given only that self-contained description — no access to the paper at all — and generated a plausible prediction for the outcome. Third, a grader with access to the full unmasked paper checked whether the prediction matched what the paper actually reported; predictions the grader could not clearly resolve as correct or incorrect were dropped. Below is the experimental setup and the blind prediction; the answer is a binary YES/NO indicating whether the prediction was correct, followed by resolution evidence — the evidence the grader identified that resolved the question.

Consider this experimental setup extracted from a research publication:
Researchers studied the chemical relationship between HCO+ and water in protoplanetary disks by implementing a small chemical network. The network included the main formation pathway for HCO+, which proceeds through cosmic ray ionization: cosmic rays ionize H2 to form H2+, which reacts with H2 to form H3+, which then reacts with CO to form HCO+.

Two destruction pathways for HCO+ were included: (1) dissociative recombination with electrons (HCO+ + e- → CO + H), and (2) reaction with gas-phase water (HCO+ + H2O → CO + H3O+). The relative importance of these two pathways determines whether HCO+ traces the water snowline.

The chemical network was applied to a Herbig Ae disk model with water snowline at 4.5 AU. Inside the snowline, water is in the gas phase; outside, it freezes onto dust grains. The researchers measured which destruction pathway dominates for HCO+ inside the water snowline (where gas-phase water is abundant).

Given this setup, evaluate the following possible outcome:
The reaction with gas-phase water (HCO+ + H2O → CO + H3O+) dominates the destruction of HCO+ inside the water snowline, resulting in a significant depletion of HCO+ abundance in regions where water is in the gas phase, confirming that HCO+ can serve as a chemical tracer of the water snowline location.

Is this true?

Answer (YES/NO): YES